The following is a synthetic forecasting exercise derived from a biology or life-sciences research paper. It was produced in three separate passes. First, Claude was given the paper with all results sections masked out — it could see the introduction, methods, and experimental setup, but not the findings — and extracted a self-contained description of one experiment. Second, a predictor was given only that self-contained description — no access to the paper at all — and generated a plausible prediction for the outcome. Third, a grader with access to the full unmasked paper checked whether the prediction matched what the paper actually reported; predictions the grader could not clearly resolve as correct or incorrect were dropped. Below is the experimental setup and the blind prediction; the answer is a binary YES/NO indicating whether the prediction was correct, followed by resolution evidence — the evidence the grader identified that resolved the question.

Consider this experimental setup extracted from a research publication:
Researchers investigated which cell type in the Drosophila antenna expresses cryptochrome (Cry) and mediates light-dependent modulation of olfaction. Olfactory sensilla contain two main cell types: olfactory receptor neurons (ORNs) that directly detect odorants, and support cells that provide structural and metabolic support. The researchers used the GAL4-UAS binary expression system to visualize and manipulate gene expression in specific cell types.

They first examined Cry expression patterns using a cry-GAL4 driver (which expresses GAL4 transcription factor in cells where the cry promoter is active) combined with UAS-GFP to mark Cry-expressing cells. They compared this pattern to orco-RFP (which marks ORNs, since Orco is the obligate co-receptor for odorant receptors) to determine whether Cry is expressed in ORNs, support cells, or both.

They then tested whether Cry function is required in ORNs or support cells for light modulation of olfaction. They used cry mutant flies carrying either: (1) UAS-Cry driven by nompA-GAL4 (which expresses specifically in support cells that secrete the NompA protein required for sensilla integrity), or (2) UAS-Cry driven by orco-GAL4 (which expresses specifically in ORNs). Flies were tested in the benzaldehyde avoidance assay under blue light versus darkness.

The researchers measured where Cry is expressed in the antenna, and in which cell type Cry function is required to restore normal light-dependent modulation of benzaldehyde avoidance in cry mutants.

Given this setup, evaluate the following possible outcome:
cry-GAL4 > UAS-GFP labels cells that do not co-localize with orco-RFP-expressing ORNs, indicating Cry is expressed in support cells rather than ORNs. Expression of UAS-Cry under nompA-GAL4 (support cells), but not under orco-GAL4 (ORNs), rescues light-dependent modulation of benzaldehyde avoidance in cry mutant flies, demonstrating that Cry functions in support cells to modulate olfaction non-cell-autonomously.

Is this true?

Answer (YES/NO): NO